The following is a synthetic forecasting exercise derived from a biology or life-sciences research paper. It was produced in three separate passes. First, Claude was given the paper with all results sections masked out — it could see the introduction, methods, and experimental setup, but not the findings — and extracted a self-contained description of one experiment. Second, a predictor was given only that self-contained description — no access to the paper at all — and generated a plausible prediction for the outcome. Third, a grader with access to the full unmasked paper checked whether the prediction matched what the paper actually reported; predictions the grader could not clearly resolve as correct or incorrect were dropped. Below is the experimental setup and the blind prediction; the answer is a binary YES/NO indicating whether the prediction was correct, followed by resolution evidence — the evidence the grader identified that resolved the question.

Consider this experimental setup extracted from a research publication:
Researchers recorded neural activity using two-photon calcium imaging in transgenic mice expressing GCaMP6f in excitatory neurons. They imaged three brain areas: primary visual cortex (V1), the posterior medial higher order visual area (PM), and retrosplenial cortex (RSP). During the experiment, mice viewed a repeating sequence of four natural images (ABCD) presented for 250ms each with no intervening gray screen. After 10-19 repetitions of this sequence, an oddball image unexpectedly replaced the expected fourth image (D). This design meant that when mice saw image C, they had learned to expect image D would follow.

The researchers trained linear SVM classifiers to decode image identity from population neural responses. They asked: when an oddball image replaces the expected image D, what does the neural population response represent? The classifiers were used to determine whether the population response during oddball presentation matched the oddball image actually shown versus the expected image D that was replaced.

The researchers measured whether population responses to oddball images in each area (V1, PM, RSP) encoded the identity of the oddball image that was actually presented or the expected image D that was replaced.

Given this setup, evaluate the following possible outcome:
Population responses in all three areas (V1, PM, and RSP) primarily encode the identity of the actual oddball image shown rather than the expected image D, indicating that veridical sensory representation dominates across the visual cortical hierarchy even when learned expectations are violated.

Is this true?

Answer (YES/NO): NO